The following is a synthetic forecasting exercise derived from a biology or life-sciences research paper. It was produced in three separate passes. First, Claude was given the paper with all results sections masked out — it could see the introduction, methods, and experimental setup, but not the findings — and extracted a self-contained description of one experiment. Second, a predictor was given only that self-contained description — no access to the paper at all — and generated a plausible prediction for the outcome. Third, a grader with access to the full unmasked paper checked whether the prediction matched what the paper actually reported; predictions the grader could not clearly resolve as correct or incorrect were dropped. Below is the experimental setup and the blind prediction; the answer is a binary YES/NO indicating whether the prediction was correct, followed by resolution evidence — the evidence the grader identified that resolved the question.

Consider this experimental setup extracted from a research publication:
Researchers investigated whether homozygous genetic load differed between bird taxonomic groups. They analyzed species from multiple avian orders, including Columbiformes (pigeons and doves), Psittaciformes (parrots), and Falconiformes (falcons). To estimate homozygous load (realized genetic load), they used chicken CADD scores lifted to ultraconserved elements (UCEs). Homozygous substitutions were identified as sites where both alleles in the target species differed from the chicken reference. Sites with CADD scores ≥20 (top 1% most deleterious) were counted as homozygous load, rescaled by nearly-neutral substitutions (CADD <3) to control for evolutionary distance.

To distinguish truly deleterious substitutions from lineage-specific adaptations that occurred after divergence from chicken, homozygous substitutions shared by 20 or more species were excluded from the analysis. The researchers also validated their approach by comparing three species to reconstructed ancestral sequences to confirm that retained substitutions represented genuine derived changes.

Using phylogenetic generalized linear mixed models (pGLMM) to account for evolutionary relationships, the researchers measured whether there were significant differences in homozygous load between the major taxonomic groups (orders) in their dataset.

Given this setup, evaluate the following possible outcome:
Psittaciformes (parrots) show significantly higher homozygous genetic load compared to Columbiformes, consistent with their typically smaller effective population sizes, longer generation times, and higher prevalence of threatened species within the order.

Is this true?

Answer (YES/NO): NO